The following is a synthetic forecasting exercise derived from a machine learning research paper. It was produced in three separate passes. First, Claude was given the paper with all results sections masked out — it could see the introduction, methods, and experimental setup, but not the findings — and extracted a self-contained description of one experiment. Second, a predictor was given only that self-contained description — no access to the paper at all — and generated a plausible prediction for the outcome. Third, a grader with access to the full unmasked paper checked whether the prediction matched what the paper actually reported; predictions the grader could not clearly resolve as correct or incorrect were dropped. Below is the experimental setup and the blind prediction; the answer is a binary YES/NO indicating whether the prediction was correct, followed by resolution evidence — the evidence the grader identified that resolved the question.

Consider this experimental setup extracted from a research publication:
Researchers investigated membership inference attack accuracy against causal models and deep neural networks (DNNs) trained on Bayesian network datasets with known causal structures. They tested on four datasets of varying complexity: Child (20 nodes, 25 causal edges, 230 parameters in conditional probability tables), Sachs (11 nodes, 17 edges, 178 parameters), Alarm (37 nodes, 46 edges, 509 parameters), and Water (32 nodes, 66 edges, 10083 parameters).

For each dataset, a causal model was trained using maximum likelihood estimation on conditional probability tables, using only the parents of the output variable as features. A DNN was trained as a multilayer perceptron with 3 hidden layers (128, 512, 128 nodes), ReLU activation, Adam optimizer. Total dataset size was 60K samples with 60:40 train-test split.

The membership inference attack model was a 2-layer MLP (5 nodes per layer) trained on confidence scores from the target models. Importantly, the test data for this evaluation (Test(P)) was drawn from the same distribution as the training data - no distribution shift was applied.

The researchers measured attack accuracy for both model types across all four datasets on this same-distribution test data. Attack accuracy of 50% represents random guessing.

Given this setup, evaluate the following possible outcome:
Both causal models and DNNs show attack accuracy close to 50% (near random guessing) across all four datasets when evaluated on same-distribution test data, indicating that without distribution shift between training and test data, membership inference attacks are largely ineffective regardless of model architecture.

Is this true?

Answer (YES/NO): YES